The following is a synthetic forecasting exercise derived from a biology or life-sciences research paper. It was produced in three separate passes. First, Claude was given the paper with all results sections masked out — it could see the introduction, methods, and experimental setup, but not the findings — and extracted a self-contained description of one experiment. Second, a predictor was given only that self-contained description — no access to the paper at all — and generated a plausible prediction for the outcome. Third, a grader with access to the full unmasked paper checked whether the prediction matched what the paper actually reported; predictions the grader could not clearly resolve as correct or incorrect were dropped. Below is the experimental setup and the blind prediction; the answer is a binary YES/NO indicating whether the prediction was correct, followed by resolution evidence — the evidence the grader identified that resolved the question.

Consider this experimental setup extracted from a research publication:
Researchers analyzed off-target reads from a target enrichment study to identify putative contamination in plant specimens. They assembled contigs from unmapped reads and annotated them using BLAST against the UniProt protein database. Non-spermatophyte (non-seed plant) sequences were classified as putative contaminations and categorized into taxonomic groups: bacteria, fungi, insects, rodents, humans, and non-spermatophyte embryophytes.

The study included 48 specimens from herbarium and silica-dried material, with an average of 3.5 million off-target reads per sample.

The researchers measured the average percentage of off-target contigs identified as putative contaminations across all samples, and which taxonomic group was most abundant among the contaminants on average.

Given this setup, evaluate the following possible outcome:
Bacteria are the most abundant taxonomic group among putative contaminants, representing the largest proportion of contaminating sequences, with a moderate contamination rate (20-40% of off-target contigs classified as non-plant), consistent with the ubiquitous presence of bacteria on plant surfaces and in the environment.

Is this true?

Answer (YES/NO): NO